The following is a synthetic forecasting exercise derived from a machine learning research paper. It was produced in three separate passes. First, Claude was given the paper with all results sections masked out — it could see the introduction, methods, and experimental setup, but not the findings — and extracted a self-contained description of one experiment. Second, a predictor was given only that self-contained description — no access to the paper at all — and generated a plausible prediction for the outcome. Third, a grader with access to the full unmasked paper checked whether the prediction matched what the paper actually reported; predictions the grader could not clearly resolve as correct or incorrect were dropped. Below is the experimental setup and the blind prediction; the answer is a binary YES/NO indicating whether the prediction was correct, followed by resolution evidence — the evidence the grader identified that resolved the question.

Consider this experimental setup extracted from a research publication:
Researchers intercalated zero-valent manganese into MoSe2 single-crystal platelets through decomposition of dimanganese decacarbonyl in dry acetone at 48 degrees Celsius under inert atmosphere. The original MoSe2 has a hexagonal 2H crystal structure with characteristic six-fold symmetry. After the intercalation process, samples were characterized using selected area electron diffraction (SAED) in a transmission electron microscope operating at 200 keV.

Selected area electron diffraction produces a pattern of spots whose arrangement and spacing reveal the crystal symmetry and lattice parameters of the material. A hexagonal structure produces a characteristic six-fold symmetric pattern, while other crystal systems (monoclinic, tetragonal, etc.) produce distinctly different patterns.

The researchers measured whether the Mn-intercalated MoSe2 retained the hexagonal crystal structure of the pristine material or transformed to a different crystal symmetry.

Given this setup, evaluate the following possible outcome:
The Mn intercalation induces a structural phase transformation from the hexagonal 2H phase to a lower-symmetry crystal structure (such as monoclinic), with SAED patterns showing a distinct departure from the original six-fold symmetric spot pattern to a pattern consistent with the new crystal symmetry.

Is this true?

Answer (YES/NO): NO